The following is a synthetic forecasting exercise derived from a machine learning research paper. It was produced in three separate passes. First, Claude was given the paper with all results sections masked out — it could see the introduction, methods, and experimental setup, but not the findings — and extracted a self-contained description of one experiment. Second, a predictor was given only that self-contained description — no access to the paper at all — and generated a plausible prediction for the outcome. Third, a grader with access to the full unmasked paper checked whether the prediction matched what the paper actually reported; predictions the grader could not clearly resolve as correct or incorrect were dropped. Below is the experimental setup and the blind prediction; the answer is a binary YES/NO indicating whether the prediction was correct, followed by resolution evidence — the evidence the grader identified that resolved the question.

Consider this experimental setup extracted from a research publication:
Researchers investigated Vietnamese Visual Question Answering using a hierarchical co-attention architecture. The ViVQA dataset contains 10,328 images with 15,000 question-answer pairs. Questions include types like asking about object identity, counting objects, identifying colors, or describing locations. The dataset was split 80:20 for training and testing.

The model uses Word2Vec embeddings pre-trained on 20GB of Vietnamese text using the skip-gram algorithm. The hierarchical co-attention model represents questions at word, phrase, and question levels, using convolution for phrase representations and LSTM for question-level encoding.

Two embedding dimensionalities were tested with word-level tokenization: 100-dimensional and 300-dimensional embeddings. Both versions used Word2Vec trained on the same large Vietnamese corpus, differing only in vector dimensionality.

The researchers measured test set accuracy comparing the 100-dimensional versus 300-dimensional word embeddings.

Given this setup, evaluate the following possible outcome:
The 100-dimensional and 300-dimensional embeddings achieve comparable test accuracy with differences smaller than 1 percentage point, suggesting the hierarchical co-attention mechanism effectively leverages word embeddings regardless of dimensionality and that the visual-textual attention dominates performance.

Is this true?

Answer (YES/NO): NO